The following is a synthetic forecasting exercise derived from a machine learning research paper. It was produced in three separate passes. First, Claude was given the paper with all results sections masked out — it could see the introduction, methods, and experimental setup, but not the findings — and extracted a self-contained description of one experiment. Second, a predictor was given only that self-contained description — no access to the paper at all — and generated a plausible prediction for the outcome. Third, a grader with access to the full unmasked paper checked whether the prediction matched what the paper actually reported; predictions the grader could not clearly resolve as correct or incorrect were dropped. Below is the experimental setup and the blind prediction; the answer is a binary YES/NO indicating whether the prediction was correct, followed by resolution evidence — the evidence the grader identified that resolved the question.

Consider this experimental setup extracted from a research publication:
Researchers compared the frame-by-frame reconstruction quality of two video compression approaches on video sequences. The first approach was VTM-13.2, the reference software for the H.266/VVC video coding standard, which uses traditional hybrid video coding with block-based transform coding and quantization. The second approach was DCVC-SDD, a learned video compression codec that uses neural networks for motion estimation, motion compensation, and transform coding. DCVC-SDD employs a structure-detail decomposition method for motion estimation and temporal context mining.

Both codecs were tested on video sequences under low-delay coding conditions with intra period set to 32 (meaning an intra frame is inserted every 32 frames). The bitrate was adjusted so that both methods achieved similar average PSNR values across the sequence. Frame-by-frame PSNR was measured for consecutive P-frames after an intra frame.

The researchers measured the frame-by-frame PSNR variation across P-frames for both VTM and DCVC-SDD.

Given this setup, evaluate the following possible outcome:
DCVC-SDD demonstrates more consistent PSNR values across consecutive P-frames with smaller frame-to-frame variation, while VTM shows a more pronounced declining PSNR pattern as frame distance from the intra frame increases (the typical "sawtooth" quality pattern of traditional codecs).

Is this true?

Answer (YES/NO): NO